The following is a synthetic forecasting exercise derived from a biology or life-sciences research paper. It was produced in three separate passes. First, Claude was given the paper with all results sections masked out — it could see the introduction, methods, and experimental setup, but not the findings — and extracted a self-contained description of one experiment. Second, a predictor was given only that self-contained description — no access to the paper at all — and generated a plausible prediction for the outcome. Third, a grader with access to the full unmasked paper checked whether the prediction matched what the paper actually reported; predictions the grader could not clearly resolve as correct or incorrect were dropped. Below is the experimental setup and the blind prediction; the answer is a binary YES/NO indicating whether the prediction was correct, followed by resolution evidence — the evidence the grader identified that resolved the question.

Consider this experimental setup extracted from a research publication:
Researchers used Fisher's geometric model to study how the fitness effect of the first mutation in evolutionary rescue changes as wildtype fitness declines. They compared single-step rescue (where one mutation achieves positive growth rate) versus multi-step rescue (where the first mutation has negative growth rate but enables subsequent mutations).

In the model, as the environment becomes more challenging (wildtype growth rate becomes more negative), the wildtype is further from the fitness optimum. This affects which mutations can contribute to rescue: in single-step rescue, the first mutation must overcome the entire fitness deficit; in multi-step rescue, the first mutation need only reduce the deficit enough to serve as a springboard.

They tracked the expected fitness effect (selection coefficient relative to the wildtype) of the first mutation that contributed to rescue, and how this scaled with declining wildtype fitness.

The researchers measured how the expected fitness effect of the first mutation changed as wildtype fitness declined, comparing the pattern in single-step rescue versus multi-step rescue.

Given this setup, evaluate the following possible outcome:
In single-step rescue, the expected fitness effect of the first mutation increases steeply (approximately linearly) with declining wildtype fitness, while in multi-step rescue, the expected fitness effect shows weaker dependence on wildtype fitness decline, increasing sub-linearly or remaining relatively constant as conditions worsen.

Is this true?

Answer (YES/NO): YES